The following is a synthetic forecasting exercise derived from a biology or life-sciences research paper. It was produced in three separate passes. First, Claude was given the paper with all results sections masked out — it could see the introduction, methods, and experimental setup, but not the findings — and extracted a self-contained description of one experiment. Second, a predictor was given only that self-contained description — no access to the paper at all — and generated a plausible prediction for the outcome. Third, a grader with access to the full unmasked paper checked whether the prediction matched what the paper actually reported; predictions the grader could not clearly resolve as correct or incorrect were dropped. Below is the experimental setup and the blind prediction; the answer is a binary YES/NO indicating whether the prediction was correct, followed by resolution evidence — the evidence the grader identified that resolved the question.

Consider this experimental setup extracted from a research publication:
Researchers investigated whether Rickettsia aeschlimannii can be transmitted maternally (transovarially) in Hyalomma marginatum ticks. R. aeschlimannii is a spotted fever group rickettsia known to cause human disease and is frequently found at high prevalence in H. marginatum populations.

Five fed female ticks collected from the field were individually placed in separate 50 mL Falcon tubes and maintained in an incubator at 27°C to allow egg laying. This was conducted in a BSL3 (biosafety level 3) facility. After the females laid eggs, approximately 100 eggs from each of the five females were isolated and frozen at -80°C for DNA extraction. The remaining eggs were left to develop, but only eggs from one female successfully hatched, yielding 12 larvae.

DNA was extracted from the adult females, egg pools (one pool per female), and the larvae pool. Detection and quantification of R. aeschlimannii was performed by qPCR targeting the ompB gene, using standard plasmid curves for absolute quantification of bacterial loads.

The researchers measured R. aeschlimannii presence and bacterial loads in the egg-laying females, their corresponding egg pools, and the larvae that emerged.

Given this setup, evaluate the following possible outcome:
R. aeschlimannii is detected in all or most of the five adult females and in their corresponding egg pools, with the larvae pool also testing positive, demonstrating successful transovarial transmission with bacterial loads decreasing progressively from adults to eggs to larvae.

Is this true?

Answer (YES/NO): YES